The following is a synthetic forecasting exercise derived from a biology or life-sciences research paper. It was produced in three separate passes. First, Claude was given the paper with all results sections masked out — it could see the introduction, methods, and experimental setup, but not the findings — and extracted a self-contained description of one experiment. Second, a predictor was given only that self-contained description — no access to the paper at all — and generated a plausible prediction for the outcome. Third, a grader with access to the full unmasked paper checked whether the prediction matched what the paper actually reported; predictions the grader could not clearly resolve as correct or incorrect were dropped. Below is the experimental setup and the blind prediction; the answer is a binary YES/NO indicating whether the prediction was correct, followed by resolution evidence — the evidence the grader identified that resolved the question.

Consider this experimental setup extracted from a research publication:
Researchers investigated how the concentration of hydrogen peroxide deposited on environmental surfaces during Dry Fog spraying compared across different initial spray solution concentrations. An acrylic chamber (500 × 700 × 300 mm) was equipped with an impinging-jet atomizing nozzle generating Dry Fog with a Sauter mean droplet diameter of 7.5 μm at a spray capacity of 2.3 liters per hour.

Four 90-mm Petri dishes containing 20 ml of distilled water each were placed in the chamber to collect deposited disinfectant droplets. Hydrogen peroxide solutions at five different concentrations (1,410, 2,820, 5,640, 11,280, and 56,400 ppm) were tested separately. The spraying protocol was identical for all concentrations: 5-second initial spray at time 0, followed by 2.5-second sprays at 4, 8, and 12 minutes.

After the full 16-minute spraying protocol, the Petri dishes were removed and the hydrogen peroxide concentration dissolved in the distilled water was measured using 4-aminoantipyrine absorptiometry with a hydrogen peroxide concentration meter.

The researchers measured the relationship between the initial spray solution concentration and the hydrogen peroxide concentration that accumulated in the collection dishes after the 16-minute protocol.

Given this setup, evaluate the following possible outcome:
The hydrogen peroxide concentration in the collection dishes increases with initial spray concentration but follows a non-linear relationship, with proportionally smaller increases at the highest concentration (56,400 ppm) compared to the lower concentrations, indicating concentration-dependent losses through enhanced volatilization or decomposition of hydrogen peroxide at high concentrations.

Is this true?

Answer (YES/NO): NO